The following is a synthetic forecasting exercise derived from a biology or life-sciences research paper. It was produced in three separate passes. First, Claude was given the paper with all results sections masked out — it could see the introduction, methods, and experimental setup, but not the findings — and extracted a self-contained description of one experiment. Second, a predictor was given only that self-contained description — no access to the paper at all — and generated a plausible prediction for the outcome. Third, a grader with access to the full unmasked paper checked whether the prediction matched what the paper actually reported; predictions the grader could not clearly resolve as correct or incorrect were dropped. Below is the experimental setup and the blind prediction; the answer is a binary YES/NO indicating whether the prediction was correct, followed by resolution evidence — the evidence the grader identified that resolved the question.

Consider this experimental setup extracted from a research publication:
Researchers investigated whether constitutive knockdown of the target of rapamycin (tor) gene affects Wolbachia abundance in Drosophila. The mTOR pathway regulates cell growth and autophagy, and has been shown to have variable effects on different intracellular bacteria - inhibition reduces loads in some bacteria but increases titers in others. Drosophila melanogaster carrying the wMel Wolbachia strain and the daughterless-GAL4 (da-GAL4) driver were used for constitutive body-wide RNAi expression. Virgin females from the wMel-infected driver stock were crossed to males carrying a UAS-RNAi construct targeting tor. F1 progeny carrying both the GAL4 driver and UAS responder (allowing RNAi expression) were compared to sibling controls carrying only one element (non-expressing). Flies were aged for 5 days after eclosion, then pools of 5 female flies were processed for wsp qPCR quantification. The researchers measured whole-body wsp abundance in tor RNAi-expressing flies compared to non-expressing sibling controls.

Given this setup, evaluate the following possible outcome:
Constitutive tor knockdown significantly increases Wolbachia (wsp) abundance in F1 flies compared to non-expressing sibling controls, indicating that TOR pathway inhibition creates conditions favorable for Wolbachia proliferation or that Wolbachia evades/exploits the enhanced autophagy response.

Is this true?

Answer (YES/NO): YES